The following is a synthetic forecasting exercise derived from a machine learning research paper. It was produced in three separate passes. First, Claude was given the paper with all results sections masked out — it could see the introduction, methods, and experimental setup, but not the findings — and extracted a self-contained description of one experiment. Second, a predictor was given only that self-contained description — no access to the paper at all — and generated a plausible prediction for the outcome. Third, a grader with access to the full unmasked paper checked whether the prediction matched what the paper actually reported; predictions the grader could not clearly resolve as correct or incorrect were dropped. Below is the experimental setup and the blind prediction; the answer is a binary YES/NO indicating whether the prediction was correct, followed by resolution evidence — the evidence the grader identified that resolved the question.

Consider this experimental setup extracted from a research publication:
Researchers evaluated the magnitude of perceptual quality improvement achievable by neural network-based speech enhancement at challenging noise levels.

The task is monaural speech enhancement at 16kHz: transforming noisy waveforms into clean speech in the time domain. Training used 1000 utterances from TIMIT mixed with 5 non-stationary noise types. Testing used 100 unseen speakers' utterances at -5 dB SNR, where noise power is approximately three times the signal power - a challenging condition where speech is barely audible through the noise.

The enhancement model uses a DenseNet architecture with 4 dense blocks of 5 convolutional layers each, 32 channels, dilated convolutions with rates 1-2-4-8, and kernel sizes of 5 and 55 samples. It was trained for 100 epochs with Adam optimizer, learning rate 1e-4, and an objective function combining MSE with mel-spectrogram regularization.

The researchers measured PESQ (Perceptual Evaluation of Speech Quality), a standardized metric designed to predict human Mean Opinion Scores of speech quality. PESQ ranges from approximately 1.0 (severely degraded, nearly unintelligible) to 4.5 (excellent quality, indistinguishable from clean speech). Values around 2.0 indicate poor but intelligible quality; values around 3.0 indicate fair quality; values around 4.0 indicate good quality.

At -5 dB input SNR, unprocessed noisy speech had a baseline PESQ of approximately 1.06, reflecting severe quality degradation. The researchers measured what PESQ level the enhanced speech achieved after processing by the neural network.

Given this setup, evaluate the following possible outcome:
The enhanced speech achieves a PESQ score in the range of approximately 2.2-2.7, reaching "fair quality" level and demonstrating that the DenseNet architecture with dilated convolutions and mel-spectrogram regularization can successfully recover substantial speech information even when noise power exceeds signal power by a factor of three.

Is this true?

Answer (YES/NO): NO